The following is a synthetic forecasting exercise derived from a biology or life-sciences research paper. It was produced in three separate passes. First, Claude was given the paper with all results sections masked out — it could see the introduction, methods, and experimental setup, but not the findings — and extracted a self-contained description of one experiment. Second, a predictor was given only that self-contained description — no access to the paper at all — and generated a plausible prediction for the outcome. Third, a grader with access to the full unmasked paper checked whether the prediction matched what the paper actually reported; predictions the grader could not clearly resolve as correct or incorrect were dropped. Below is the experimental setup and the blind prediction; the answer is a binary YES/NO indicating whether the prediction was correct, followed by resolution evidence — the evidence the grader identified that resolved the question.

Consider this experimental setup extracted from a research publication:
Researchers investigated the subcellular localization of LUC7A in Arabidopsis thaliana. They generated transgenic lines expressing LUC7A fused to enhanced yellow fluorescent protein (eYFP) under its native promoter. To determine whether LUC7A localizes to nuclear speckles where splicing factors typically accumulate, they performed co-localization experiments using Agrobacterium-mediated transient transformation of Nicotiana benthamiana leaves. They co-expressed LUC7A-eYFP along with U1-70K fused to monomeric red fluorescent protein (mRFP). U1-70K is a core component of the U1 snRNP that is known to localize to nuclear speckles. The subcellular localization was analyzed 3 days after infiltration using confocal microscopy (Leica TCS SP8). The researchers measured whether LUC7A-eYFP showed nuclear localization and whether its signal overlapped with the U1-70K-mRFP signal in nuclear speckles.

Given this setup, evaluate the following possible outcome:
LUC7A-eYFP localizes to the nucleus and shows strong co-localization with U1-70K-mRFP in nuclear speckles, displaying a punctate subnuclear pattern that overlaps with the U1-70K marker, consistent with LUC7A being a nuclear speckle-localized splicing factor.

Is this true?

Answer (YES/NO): NO